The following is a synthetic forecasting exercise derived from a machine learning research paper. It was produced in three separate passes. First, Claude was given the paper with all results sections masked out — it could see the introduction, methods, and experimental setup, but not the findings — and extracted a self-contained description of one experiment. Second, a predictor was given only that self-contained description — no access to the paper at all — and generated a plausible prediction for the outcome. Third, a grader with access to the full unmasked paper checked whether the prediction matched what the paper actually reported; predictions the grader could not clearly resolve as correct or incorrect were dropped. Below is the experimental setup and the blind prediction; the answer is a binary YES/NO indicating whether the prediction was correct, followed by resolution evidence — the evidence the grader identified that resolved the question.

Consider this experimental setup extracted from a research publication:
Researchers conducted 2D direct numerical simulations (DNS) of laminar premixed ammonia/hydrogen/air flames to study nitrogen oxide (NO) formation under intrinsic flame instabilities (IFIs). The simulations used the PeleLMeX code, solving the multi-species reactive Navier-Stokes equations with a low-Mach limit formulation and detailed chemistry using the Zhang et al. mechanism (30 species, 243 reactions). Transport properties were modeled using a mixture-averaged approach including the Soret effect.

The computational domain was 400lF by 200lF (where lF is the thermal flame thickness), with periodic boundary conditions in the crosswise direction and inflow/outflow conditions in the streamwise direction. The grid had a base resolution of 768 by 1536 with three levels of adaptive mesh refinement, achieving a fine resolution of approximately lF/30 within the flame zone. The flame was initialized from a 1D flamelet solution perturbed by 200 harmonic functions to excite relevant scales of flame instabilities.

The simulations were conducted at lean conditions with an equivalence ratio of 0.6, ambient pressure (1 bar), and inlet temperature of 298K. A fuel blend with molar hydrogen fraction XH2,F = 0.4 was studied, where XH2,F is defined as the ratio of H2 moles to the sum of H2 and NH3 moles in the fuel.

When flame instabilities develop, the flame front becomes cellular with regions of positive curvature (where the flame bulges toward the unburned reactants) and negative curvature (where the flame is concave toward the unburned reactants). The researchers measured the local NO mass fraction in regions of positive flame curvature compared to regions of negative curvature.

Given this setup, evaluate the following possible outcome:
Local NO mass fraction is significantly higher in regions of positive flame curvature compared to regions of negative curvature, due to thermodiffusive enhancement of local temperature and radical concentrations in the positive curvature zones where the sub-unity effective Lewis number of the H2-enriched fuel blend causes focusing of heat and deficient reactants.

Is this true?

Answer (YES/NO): YES